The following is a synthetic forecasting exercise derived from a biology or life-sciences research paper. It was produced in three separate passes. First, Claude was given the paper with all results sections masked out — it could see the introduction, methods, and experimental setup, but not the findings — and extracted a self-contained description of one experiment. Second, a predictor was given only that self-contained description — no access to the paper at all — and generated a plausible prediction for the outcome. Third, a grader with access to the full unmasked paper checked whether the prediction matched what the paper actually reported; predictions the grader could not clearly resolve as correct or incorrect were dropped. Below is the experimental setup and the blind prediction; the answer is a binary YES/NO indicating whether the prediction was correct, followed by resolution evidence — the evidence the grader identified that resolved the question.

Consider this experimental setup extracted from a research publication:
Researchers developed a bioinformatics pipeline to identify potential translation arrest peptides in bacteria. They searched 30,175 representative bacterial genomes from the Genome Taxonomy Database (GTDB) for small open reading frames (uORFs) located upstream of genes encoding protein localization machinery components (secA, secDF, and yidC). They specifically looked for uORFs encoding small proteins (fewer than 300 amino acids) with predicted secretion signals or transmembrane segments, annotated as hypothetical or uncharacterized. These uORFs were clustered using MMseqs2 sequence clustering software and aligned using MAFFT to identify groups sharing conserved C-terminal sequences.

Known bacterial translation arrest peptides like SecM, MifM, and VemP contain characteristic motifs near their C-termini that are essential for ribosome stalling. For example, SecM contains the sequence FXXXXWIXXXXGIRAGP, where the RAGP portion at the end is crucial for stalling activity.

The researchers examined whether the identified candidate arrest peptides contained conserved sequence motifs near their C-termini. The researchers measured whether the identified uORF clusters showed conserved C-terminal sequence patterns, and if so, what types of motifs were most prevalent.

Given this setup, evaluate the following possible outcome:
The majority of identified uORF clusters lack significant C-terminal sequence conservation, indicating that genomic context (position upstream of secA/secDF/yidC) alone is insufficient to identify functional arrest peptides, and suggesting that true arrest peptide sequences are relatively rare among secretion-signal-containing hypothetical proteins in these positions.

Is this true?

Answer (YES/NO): NO